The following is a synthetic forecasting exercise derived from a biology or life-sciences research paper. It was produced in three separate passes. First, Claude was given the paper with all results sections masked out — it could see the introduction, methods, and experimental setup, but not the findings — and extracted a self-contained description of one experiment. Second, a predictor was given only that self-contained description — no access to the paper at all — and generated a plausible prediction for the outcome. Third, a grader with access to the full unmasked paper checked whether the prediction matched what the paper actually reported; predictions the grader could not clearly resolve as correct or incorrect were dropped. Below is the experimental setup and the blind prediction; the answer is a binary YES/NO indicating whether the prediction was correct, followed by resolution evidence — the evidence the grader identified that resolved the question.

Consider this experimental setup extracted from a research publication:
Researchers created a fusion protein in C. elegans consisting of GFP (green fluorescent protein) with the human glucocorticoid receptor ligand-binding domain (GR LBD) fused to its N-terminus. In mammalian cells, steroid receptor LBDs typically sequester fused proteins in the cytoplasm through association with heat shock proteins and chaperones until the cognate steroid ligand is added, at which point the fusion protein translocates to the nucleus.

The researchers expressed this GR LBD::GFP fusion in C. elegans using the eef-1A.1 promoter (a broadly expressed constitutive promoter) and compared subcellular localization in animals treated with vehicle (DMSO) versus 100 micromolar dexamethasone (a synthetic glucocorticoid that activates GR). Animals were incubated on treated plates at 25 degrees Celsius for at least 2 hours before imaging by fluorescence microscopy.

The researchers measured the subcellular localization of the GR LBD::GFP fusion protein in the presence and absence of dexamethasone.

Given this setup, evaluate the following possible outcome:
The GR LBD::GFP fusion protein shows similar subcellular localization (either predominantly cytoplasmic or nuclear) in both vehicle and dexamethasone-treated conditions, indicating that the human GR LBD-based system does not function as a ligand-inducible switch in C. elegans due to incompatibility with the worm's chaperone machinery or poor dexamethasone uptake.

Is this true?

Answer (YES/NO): NO